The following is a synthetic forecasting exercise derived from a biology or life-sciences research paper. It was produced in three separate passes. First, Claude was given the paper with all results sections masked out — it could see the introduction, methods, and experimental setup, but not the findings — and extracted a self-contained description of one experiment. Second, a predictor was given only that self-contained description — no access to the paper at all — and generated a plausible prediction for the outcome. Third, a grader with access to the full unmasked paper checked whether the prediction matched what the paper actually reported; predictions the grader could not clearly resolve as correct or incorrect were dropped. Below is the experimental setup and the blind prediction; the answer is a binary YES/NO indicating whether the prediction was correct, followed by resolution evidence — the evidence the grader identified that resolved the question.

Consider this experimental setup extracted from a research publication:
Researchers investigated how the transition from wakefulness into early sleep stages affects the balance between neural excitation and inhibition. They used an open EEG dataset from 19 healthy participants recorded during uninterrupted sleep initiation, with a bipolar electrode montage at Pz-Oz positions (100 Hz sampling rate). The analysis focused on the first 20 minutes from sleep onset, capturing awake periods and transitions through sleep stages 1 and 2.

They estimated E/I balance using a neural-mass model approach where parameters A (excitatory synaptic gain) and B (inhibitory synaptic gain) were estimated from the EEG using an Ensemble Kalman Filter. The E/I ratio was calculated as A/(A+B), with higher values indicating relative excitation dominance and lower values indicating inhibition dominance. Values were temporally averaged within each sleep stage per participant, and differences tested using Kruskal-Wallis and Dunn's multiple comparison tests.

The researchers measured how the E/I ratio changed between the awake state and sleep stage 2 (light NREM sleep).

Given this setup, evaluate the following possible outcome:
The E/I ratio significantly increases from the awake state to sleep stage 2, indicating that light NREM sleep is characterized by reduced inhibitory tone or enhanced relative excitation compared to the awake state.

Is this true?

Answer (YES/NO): YES